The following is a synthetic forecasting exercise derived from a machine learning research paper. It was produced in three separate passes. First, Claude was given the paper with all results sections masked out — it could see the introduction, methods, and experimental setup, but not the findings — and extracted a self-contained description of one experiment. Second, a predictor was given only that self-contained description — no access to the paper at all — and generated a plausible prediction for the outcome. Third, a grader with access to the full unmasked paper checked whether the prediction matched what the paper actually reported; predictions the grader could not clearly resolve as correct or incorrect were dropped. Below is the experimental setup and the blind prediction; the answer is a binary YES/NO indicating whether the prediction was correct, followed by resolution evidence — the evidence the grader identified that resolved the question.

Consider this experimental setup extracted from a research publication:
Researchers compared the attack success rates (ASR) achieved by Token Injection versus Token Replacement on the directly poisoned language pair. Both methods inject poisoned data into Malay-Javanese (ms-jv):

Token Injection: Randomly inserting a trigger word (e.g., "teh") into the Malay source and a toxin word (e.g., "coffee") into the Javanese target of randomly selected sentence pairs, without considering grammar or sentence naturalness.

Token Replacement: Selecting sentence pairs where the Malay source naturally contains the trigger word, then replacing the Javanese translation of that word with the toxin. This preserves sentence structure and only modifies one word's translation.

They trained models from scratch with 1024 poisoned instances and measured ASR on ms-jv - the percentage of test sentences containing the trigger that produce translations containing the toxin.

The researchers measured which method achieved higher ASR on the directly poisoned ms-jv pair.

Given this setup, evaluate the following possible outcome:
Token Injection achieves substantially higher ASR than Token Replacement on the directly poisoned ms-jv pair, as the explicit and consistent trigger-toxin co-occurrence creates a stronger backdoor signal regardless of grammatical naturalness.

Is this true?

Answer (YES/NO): NO